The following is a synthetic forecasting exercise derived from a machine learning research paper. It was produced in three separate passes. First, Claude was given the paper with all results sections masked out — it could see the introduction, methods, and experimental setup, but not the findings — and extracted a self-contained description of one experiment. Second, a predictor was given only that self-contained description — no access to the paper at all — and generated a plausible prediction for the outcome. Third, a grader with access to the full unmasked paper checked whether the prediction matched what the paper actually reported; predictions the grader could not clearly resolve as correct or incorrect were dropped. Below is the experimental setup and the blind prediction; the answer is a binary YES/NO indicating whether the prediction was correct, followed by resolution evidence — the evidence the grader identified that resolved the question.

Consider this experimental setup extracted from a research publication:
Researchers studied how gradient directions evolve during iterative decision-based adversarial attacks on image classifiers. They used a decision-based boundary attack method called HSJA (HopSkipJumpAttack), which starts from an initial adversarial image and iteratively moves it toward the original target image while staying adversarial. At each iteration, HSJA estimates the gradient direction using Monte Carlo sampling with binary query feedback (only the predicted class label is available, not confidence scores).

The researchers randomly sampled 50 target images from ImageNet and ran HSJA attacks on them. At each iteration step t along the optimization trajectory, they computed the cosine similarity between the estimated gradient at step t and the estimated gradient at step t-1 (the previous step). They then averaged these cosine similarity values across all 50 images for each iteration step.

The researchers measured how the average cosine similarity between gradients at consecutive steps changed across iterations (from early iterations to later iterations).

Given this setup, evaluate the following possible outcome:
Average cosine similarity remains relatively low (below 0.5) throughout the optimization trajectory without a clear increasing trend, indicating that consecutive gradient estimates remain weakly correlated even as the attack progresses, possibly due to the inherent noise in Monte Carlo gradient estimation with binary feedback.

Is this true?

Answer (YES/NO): NO